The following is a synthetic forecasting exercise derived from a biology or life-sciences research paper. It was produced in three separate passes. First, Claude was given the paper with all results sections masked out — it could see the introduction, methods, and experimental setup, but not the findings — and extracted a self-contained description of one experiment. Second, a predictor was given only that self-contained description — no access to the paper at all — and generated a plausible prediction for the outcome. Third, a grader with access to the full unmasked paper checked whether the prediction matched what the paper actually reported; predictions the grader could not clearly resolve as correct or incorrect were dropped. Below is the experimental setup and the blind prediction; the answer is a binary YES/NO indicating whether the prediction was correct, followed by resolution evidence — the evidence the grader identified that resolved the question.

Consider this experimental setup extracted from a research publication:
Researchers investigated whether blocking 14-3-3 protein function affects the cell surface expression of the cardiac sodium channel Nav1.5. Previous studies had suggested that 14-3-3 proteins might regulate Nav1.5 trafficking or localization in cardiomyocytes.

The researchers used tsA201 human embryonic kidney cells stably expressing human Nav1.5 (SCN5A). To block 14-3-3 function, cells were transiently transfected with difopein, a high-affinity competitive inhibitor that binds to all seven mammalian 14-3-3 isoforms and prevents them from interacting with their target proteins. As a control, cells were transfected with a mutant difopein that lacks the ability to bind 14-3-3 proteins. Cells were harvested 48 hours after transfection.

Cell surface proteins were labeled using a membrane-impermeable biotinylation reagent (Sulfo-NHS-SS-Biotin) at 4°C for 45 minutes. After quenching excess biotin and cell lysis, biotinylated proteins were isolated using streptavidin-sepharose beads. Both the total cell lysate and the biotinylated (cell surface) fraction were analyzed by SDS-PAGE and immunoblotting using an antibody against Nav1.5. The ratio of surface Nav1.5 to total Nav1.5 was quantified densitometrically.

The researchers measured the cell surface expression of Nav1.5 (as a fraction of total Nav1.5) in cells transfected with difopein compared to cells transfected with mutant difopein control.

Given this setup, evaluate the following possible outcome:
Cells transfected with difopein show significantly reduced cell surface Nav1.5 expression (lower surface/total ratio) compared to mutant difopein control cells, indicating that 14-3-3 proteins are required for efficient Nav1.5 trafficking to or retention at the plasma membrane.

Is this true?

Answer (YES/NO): NO